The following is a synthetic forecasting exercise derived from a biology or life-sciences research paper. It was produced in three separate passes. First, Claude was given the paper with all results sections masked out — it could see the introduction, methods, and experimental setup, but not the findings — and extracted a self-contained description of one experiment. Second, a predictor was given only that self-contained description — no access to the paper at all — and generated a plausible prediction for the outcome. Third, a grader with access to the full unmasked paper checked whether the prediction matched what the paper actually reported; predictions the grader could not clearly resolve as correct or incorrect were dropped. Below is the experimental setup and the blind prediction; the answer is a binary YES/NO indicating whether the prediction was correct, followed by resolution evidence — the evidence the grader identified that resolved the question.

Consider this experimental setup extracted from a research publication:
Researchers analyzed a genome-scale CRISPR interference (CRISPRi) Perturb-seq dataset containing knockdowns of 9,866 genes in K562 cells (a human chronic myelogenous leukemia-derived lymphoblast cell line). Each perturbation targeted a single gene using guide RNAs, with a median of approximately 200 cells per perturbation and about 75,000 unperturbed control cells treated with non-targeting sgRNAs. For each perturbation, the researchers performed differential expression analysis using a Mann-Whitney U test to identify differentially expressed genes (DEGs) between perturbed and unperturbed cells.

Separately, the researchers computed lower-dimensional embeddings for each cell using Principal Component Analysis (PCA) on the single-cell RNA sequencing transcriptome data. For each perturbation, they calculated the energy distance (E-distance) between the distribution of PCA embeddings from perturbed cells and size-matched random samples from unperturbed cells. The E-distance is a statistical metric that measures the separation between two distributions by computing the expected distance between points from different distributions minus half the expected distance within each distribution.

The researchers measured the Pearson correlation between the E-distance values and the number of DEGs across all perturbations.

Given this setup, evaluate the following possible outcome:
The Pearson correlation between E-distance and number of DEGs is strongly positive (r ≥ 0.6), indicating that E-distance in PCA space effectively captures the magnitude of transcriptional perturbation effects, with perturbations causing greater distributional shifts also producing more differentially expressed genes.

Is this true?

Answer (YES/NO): NO